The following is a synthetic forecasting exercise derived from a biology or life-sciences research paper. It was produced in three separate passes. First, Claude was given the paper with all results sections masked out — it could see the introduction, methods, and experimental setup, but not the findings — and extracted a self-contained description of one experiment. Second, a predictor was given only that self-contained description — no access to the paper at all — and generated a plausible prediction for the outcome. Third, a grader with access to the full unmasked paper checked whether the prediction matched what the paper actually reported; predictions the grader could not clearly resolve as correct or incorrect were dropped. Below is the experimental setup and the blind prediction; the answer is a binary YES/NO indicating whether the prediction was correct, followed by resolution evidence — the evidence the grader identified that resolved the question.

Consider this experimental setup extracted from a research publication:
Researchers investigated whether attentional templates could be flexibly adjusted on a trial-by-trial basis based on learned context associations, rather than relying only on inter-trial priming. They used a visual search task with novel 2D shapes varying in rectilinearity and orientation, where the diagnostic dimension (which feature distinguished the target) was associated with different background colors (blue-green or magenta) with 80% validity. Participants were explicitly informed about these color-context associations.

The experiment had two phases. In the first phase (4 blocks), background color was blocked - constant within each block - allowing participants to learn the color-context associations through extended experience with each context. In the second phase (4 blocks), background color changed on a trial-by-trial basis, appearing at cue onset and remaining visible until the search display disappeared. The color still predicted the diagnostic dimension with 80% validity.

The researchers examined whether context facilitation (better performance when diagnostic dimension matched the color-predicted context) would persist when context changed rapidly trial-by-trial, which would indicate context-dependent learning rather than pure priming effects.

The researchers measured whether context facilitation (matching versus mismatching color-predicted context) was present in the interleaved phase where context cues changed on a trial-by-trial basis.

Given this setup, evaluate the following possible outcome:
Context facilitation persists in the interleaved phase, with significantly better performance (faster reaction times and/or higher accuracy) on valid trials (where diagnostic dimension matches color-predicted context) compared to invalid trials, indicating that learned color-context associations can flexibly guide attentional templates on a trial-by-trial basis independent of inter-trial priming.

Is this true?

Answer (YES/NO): NO